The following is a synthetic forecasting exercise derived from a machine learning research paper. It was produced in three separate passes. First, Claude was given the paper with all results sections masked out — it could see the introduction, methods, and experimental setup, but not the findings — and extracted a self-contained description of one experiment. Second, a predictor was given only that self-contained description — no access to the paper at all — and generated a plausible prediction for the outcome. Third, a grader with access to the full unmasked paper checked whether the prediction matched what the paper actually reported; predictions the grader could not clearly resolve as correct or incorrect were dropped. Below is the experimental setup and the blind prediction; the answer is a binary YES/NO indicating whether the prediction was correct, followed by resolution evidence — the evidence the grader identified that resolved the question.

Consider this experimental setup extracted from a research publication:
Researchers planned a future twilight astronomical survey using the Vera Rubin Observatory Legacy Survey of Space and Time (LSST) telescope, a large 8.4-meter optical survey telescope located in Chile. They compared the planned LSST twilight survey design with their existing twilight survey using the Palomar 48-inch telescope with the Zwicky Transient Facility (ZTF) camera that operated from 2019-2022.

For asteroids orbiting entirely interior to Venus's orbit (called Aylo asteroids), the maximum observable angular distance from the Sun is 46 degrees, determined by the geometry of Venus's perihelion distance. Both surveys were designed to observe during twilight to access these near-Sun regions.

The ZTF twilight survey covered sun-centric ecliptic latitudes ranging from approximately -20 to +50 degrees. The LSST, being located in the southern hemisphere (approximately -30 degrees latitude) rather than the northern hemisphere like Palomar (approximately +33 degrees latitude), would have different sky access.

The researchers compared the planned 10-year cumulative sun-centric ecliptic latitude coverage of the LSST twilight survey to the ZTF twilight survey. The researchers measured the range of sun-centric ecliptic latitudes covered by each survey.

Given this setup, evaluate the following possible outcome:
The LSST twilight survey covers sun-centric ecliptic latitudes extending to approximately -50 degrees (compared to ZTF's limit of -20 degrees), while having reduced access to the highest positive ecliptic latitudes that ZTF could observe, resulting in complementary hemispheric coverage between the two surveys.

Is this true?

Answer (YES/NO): NO